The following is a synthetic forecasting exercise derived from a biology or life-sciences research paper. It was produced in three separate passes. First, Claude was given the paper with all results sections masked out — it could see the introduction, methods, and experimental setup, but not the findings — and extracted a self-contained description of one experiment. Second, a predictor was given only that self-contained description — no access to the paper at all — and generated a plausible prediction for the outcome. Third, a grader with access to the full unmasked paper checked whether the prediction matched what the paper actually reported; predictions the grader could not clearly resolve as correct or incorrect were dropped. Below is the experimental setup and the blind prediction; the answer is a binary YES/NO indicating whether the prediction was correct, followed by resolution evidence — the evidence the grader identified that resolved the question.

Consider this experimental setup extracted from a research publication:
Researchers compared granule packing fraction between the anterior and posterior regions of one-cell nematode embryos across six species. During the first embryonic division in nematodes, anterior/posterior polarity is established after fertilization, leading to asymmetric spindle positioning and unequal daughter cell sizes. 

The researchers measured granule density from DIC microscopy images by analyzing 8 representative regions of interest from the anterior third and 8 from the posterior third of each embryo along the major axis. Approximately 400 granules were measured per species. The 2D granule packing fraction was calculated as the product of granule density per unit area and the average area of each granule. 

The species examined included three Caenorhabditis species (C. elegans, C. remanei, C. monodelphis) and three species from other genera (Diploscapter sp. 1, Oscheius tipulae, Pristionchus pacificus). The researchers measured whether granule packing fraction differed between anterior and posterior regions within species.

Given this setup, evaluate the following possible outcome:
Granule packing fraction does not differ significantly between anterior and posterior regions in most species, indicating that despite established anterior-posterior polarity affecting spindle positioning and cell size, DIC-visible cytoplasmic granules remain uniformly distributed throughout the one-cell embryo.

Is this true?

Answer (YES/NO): YES